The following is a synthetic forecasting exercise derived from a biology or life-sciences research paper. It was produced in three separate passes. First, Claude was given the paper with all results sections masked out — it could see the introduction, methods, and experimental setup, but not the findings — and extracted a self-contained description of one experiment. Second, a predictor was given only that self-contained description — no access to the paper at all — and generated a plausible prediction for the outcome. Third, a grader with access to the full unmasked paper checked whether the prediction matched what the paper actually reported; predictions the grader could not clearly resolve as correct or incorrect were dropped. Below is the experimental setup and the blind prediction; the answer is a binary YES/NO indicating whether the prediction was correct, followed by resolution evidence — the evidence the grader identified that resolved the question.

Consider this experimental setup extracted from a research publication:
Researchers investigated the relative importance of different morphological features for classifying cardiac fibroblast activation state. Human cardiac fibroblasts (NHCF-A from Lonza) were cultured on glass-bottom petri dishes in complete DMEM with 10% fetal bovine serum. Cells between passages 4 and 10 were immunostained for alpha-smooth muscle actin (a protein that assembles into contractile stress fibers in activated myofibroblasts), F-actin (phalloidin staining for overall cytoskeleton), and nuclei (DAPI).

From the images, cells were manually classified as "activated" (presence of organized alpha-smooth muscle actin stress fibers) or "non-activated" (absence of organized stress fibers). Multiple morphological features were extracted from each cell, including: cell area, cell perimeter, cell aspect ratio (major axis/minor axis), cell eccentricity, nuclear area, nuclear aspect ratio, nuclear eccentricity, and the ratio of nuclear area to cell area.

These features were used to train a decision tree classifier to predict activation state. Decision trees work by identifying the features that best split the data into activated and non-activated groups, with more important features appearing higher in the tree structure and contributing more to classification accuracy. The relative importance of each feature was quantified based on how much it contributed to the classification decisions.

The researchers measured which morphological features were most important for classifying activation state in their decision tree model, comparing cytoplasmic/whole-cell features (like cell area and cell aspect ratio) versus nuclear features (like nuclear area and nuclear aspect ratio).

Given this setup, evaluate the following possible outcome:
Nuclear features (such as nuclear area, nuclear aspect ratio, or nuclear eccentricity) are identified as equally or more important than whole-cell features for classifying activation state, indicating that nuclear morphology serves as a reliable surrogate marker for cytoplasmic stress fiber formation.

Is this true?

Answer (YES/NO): NO